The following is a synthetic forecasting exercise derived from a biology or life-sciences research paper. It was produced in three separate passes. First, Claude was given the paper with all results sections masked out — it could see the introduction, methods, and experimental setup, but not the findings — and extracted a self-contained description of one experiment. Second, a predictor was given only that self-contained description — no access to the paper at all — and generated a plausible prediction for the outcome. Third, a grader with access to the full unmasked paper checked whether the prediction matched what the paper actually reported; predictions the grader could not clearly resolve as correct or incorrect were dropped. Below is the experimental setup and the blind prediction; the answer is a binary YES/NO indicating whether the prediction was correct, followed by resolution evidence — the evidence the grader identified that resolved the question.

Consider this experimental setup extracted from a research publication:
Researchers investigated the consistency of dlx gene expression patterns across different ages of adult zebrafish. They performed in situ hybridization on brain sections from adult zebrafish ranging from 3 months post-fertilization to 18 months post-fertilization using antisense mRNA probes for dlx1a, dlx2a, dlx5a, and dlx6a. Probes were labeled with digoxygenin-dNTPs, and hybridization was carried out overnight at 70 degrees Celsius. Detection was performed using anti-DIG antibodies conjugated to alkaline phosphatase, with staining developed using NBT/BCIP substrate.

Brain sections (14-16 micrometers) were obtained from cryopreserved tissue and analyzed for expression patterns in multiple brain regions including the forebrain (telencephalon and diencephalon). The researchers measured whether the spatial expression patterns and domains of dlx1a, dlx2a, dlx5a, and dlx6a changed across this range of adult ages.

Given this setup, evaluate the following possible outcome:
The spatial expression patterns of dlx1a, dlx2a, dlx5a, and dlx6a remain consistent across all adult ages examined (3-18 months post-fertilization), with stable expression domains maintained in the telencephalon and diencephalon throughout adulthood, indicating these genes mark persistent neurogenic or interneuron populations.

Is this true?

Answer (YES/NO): YES